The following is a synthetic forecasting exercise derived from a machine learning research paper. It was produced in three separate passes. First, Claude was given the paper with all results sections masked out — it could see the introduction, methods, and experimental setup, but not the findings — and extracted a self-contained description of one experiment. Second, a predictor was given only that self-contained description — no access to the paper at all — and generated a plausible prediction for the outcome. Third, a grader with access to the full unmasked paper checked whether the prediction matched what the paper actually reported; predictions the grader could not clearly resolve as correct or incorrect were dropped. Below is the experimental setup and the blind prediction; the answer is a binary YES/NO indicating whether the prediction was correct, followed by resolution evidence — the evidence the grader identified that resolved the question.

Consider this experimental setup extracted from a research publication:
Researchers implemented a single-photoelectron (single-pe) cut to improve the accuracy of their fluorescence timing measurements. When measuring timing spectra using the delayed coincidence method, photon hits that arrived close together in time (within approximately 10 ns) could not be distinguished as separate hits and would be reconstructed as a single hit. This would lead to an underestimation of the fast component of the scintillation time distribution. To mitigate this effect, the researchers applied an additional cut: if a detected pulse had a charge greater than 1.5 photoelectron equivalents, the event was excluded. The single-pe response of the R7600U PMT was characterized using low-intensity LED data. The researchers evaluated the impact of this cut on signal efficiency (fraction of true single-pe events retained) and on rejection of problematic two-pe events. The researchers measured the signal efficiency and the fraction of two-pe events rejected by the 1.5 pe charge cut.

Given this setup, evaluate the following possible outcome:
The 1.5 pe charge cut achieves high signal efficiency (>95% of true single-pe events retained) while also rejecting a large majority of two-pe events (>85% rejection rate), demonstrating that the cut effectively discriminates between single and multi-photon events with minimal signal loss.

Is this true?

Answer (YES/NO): NO